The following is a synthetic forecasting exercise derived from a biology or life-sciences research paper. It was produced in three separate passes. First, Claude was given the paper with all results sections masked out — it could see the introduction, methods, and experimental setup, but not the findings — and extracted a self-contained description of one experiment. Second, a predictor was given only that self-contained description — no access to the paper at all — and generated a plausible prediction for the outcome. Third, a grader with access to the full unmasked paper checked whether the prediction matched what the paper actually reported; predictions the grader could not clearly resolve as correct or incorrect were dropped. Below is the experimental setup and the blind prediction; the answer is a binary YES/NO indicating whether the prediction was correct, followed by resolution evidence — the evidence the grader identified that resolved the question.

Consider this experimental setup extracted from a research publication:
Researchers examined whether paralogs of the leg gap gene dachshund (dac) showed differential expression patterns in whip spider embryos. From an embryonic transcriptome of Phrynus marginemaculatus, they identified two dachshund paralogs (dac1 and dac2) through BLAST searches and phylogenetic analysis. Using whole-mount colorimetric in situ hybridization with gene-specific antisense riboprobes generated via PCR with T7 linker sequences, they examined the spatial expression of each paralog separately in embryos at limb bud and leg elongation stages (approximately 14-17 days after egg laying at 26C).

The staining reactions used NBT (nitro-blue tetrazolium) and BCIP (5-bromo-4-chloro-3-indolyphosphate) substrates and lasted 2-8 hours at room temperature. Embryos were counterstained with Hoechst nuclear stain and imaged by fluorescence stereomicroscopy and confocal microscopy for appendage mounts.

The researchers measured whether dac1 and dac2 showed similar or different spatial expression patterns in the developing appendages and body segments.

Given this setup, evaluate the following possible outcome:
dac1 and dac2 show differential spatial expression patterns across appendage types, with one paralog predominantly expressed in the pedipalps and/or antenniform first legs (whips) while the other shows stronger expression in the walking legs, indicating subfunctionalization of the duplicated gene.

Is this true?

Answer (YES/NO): NO